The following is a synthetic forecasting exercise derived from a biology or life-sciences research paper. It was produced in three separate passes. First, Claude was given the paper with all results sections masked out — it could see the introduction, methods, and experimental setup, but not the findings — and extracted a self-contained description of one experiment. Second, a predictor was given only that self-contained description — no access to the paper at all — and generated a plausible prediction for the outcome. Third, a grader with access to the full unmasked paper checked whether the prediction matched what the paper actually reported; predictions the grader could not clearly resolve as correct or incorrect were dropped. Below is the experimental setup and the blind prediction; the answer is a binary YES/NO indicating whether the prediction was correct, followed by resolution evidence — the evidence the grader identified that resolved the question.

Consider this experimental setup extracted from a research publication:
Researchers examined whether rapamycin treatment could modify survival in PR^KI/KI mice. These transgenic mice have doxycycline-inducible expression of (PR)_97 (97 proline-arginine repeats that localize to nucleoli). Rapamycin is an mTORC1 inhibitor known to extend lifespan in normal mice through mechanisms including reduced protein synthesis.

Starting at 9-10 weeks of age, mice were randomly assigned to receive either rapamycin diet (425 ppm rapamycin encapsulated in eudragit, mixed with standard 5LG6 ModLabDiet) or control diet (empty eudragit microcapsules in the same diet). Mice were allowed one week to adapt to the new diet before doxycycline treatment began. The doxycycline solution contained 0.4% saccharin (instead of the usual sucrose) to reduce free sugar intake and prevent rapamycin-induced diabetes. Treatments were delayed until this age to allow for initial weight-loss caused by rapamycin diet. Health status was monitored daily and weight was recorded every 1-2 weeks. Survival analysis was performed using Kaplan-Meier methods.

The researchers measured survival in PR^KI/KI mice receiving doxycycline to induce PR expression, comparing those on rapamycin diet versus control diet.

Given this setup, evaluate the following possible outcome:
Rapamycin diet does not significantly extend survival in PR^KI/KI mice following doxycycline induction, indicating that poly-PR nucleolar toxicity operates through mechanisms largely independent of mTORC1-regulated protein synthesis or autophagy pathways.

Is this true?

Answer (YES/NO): NO